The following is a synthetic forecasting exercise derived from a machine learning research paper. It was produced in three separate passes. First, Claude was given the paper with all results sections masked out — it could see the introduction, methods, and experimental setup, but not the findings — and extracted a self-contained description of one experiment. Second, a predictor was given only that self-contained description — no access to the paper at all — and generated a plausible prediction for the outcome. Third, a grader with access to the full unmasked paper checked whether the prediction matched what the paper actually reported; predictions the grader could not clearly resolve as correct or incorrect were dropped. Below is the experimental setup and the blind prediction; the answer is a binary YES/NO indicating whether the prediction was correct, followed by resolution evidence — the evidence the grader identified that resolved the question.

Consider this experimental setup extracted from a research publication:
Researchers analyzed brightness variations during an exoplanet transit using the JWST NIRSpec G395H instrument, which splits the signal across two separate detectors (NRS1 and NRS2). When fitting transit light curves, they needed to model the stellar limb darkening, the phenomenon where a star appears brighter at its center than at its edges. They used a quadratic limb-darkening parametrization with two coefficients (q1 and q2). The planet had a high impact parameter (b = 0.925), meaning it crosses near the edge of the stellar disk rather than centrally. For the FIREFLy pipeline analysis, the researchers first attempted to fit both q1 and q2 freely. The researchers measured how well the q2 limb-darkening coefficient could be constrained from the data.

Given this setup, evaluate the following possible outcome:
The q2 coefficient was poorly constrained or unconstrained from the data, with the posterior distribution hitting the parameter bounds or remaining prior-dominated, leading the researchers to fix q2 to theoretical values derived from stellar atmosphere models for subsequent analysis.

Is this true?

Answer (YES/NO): NO